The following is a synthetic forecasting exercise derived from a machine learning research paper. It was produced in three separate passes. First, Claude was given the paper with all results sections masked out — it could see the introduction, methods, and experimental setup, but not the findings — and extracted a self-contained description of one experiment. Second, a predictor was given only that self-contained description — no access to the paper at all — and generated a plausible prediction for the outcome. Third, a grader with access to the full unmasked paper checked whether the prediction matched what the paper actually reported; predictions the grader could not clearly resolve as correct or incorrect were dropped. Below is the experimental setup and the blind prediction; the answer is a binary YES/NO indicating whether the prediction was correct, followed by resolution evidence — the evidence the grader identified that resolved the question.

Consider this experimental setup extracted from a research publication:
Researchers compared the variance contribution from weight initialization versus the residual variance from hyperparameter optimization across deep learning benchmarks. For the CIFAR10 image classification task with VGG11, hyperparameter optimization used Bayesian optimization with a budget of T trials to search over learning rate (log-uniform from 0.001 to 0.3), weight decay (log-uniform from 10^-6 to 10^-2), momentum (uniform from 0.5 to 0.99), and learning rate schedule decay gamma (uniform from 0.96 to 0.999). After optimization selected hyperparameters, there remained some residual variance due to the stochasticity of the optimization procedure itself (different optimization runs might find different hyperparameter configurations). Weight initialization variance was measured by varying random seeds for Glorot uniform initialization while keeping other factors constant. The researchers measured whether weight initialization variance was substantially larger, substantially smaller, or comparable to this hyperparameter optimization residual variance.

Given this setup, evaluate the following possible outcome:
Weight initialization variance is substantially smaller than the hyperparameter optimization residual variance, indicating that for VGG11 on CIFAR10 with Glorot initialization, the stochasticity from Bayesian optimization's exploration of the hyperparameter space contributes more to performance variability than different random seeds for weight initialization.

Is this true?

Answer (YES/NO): NO